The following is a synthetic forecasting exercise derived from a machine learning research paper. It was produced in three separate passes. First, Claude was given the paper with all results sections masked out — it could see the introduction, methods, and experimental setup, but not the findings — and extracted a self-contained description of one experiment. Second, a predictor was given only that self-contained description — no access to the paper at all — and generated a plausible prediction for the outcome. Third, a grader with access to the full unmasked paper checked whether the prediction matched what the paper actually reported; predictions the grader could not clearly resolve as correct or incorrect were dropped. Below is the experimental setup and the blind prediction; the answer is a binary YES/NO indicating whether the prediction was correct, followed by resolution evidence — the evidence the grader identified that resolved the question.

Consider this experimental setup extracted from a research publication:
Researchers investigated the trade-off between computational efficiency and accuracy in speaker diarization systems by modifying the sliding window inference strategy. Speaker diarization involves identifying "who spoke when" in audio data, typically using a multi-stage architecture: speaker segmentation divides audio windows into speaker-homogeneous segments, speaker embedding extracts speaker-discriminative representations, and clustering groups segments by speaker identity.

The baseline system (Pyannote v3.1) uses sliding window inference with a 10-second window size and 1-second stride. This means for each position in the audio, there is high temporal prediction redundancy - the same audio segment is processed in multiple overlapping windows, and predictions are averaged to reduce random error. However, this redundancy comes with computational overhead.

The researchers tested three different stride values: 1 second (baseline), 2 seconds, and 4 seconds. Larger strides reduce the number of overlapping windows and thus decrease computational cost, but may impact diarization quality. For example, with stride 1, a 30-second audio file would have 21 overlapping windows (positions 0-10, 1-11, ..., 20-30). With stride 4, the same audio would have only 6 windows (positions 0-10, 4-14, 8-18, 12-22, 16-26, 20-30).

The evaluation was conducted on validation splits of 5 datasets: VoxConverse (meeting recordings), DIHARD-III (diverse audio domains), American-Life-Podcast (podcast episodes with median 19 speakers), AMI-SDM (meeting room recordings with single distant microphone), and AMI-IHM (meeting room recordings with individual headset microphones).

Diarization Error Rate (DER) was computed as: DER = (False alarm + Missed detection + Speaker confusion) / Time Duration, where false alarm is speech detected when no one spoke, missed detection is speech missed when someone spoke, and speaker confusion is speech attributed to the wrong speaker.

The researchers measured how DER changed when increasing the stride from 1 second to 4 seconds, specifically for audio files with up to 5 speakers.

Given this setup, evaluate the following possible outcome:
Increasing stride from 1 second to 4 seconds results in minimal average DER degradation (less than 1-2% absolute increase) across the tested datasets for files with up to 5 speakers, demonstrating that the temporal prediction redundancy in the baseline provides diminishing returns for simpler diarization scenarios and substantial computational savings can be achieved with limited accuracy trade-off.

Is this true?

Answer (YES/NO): YES